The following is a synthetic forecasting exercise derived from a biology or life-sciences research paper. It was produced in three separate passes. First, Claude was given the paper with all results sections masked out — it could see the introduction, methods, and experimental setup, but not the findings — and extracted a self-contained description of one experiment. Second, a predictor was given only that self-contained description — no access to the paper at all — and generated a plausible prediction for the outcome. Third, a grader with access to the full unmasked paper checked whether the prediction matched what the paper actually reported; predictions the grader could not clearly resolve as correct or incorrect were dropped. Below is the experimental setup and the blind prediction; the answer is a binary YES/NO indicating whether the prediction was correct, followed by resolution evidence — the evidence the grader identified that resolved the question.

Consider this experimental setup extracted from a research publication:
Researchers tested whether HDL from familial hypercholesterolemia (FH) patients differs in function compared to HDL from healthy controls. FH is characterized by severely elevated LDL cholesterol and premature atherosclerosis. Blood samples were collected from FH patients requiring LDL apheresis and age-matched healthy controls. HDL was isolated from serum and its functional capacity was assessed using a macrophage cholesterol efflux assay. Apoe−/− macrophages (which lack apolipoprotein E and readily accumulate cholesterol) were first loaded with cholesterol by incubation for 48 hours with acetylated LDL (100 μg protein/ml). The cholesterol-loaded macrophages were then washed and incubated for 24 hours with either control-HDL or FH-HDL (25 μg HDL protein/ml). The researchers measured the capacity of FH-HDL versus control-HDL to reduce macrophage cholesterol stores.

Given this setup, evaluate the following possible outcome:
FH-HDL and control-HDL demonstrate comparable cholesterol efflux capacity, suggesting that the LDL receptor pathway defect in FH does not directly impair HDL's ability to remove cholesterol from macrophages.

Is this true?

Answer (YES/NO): NO